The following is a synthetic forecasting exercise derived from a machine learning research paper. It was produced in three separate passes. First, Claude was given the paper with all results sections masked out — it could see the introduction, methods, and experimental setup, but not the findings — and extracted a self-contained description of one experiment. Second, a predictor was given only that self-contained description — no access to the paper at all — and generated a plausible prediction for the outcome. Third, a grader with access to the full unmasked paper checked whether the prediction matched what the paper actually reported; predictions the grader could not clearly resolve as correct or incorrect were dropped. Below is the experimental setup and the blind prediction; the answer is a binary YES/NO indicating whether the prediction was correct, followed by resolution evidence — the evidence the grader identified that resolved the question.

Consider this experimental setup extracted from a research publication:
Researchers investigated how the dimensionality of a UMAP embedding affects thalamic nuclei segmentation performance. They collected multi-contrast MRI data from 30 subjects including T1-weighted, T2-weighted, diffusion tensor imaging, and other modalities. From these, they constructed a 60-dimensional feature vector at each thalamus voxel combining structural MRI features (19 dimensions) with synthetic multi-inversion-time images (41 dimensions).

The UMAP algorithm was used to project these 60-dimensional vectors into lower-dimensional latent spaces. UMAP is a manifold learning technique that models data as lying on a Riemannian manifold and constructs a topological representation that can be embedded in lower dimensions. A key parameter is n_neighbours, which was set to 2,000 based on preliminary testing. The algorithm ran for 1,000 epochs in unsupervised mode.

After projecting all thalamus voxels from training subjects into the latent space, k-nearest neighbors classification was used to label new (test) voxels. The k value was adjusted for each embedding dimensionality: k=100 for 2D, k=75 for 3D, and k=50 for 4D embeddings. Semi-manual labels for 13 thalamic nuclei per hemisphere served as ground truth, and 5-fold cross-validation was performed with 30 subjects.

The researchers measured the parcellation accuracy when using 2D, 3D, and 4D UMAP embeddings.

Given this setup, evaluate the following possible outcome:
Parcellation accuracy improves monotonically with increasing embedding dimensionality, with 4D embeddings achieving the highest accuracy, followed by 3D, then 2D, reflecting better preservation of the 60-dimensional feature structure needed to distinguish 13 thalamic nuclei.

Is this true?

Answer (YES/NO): YES